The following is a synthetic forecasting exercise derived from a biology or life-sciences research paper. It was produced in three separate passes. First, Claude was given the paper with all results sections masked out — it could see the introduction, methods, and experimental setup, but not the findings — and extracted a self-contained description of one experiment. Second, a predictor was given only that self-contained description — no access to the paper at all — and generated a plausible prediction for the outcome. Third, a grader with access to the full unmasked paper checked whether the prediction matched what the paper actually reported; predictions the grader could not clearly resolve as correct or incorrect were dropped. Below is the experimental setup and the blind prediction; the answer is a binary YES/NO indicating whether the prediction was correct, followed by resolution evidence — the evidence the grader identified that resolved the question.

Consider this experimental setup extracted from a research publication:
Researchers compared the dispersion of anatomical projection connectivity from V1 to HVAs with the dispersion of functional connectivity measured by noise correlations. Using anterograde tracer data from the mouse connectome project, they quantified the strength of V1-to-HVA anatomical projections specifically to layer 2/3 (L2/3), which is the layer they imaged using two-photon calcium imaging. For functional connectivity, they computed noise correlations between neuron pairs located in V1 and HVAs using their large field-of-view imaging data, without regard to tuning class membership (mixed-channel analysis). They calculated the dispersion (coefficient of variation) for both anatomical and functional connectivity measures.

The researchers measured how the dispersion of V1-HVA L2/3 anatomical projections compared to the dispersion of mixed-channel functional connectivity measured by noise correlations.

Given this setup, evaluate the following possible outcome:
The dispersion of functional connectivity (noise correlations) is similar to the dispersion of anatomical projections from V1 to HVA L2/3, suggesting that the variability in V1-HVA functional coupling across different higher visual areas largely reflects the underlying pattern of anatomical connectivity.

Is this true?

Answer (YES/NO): YES